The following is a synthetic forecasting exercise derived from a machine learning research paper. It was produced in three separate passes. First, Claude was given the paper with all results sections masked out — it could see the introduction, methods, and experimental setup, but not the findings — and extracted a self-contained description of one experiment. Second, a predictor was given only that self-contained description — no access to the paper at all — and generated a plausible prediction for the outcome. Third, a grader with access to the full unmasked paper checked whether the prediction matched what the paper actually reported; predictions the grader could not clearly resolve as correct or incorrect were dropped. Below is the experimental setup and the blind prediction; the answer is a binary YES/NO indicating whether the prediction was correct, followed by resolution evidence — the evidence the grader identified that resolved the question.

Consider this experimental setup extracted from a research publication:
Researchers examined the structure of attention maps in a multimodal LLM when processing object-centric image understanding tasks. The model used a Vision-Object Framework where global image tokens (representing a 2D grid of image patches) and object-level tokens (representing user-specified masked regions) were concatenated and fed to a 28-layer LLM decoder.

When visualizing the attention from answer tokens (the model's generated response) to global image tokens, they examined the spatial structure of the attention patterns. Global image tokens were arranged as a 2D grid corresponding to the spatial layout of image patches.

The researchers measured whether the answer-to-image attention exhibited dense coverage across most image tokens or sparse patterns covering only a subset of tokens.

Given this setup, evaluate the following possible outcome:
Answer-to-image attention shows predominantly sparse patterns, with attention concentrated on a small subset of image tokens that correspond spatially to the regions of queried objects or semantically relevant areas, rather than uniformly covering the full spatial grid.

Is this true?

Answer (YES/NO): YES